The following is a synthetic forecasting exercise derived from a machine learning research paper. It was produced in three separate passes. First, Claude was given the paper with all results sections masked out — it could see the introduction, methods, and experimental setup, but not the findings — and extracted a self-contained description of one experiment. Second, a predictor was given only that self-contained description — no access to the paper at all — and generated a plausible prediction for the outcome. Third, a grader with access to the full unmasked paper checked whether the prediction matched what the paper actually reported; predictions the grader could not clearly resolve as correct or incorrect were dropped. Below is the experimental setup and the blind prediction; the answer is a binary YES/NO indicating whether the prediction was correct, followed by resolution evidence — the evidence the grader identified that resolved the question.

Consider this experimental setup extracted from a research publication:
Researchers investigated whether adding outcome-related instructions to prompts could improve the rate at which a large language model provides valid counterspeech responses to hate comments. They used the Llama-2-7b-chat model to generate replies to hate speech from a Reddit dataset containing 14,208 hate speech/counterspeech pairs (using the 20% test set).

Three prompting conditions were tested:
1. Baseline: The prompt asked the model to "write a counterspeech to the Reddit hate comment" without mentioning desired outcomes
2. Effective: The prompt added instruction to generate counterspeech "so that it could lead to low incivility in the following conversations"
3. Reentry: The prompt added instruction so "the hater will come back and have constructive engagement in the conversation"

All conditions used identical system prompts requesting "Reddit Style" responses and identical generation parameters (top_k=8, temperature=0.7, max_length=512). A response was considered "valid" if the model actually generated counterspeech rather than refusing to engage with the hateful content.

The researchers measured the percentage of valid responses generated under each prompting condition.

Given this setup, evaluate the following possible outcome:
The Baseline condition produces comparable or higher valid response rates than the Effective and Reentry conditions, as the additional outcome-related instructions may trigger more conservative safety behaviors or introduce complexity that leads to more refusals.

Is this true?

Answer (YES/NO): NO